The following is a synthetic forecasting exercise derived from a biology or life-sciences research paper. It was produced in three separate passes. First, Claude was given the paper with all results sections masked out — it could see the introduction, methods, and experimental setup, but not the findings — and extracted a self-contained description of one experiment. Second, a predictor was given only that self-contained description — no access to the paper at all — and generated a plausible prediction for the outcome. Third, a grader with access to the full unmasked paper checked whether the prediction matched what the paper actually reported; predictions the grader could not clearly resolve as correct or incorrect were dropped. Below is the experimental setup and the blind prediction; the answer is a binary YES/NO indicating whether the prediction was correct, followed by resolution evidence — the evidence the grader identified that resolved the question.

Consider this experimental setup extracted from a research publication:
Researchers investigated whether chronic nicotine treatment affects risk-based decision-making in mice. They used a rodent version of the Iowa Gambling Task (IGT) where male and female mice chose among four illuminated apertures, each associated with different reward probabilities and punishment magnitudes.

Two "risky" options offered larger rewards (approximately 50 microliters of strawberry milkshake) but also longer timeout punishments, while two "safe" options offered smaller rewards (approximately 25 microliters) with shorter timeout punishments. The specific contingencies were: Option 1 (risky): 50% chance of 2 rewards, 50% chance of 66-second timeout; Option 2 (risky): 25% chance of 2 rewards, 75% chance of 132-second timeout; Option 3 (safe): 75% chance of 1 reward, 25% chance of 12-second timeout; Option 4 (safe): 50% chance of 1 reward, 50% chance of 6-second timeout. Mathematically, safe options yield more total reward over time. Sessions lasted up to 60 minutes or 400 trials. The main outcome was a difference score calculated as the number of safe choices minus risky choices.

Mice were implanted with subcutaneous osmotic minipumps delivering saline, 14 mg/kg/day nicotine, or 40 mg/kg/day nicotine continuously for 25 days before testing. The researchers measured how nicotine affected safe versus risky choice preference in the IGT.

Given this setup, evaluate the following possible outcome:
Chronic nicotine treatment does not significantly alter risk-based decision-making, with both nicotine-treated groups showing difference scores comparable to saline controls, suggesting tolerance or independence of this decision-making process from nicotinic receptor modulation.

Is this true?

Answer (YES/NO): NO